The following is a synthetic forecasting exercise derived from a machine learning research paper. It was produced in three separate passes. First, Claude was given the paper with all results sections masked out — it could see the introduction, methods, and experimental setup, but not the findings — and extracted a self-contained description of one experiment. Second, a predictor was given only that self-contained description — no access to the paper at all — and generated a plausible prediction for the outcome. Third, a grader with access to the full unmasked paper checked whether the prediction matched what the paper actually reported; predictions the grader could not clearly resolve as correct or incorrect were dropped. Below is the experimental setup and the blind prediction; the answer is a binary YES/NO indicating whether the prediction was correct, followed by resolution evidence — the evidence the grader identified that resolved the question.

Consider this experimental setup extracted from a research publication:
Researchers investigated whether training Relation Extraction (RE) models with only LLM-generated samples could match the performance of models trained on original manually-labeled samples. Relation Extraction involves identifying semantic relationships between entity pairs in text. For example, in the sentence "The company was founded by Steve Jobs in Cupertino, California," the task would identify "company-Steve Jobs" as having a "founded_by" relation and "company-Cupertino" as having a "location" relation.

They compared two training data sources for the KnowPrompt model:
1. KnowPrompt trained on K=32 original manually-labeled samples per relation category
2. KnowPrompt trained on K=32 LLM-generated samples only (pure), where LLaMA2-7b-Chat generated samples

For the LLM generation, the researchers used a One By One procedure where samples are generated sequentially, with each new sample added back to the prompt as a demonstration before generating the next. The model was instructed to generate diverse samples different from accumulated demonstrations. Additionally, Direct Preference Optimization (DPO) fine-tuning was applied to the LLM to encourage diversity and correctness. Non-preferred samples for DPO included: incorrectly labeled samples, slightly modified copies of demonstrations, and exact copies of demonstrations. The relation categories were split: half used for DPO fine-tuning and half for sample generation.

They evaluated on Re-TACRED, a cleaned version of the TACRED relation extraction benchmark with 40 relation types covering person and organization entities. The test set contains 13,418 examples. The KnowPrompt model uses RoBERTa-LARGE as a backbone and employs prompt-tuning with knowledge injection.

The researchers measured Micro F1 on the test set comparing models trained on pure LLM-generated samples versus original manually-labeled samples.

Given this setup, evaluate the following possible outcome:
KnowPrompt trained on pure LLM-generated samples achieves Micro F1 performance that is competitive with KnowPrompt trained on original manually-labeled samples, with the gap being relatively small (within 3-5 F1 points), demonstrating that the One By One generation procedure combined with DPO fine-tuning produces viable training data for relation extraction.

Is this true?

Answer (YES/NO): NO